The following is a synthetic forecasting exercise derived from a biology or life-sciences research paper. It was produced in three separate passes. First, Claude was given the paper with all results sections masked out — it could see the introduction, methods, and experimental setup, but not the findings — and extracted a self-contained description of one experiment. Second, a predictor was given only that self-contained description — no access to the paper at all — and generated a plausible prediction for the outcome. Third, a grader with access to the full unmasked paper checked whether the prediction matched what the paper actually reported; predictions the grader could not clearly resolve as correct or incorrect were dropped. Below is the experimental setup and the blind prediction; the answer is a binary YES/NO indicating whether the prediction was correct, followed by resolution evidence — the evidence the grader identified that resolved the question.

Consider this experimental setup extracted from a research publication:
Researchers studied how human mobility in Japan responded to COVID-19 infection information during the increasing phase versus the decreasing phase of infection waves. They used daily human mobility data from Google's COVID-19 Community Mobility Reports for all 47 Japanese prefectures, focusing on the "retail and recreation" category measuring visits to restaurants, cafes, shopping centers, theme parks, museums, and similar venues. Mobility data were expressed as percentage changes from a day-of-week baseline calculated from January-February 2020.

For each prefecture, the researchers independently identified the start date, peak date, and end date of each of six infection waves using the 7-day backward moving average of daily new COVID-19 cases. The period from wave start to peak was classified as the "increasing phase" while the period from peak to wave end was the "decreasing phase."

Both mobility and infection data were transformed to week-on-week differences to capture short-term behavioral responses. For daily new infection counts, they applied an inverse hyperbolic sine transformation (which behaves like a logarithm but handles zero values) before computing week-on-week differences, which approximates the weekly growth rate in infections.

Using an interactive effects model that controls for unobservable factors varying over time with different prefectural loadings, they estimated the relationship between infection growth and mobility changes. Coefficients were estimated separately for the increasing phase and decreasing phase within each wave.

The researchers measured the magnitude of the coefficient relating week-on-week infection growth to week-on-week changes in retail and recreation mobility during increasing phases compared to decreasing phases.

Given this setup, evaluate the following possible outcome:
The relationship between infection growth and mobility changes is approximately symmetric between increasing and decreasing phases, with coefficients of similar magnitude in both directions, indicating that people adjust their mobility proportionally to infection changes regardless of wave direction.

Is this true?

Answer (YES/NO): NO